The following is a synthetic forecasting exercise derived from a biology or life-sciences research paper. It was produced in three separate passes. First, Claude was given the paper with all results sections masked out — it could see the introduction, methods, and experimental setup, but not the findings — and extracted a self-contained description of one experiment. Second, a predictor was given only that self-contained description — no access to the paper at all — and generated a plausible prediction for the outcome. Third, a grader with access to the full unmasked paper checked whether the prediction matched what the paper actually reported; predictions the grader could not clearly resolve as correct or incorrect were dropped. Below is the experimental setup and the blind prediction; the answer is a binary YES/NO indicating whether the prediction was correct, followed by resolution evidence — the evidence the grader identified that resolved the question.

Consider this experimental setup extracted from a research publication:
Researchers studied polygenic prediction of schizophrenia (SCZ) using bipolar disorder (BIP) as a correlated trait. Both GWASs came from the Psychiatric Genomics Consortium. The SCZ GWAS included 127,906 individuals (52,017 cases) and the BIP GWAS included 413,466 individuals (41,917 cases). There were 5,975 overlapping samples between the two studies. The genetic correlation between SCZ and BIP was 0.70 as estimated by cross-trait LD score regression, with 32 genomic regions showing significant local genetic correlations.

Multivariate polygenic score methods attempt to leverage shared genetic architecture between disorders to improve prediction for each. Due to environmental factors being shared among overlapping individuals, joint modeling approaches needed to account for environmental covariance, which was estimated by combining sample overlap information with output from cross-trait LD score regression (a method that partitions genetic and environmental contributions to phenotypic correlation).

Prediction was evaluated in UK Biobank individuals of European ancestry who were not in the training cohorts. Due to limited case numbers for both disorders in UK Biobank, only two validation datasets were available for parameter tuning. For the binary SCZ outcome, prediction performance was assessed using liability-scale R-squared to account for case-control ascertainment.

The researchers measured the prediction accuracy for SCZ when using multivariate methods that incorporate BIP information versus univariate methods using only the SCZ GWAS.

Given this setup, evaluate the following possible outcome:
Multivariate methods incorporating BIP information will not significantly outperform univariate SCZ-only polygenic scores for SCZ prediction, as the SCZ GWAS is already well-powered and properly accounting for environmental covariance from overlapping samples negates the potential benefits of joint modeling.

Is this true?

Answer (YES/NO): NO